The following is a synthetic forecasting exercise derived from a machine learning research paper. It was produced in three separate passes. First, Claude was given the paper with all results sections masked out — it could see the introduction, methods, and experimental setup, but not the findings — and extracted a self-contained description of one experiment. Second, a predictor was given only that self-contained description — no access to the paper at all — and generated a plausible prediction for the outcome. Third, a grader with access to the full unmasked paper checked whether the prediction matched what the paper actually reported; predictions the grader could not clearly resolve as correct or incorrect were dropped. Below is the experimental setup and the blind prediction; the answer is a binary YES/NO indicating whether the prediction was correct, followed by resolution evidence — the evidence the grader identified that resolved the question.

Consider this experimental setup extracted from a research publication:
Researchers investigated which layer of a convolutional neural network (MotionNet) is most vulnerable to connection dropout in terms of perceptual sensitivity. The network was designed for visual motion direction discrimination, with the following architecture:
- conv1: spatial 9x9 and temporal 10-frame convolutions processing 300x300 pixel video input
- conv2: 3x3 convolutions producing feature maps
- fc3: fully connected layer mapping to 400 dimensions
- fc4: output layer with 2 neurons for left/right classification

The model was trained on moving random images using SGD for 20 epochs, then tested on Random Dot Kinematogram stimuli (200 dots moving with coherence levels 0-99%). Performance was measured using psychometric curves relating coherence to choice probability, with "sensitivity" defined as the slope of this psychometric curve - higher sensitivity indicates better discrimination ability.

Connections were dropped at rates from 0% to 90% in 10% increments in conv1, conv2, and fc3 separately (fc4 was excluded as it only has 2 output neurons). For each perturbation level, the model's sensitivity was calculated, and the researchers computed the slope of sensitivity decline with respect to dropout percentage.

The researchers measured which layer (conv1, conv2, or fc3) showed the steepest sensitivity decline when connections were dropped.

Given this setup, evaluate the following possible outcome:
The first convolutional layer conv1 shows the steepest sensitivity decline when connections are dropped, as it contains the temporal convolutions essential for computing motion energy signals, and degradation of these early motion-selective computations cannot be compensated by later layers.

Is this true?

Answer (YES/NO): NO